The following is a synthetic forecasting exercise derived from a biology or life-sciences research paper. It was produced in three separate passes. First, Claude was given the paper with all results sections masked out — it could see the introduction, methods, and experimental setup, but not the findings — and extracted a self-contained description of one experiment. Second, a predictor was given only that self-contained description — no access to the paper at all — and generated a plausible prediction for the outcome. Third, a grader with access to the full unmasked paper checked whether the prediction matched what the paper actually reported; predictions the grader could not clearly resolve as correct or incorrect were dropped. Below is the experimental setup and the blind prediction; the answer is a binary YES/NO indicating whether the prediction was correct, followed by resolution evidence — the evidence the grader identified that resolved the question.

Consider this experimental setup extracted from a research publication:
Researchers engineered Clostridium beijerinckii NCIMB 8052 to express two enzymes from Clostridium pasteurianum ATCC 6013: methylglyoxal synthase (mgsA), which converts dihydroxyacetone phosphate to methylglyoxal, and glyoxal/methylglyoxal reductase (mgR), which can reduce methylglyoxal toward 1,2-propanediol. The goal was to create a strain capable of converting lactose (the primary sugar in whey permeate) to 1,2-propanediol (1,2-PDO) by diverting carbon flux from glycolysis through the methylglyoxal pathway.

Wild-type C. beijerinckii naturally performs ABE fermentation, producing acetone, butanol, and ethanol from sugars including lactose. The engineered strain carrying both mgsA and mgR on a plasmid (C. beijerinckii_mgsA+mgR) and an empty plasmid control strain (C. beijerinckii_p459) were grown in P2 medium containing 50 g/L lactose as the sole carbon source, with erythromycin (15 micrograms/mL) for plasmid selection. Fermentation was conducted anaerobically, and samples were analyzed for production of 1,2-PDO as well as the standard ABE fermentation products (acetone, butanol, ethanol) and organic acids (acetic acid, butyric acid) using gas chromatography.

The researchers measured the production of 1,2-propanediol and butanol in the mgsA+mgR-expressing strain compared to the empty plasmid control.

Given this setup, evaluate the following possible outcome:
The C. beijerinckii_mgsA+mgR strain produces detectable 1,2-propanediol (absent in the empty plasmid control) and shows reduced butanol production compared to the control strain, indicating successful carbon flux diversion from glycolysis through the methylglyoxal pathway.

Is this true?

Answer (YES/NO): NO